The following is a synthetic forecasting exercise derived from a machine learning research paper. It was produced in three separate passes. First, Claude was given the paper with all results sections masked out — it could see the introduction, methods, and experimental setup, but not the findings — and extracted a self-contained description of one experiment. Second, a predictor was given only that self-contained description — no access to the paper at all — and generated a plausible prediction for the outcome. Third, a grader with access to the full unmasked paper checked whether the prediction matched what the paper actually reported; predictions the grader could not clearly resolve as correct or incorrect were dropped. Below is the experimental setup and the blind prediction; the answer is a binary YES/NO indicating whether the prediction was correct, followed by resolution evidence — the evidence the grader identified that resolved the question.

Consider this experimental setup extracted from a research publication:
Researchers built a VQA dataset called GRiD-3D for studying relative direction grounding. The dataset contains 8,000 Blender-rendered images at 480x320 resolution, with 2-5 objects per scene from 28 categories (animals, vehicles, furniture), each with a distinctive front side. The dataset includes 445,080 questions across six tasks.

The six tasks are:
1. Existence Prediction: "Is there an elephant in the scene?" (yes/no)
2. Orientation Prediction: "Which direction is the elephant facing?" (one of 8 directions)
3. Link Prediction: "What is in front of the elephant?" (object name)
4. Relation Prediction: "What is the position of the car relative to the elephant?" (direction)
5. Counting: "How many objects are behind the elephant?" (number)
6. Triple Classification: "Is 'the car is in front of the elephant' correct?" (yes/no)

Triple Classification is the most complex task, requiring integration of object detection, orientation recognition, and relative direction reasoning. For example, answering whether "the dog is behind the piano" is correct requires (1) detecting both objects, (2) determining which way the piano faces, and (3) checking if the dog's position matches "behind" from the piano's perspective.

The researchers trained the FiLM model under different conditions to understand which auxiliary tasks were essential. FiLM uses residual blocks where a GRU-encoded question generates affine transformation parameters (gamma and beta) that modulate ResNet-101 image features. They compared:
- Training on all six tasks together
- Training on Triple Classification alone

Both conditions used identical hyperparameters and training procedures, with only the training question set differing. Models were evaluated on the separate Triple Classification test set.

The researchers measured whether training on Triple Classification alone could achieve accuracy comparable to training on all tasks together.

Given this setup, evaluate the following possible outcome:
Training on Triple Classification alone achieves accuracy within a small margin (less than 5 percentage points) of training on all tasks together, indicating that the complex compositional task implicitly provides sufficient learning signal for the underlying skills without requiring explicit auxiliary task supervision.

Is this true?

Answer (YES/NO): NO